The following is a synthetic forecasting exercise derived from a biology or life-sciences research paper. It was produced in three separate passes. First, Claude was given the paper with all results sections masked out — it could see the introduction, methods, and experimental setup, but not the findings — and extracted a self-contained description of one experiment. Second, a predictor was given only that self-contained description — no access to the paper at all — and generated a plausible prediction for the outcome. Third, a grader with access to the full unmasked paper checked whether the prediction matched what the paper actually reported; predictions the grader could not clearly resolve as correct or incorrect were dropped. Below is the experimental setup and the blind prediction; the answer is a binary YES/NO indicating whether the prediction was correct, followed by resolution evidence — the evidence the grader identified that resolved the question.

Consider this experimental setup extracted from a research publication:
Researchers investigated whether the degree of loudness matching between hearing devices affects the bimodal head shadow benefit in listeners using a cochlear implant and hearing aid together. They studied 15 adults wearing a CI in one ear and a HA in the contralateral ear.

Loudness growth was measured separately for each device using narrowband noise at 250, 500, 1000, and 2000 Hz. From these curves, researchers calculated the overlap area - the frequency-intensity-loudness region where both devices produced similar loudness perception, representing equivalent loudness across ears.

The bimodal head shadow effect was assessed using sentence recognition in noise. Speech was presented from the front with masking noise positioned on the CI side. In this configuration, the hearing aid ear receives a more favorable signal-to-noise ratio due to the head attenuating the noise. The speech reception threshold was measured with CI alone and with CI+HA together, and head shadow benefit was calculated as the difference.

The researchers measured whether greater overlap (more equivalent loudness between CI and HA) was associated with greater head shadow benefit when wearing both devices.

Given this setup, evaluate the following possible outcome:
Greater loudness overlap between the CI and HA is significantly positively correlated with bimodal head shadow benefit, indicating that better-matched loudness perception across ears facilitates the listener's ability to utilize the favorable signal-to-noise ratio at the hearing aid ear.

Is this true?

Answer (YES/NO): NO